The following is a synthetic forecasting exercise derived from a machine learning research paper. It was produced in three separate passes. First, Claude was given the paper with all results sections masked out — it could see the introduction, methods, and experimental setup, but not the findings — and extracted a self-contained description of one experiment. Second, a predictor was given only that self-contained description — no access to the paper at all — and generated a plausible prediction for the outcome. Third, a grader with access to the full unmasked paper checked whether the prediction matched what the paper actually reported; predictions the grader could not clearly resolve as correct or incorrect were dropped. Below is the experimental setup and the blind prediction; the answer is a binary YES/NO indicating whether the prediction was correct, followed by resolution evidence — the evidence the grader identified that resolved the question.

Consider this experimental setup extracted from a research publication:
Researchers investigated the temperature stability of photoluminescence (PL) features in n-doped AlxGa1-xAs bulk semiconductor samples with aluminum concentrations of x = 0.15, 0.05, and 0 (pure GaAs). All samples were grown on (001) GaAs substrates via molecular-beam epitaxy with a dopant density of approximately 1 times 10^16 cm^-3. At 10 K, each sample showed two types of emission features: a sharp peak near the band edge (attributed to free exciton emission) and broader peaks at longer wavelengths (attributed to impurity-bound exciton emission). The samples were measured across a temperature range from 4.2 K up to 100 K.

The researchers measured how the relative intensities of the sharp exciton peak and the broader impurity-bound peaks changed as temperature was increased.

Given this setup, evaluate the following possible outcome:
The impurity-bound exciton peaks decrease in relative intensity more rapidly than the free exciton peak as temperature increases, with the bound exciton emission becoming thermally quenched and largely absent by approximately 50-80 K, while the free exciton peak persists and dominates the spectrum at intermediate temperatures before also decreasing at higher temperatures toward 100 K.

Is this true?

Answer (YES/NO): YES